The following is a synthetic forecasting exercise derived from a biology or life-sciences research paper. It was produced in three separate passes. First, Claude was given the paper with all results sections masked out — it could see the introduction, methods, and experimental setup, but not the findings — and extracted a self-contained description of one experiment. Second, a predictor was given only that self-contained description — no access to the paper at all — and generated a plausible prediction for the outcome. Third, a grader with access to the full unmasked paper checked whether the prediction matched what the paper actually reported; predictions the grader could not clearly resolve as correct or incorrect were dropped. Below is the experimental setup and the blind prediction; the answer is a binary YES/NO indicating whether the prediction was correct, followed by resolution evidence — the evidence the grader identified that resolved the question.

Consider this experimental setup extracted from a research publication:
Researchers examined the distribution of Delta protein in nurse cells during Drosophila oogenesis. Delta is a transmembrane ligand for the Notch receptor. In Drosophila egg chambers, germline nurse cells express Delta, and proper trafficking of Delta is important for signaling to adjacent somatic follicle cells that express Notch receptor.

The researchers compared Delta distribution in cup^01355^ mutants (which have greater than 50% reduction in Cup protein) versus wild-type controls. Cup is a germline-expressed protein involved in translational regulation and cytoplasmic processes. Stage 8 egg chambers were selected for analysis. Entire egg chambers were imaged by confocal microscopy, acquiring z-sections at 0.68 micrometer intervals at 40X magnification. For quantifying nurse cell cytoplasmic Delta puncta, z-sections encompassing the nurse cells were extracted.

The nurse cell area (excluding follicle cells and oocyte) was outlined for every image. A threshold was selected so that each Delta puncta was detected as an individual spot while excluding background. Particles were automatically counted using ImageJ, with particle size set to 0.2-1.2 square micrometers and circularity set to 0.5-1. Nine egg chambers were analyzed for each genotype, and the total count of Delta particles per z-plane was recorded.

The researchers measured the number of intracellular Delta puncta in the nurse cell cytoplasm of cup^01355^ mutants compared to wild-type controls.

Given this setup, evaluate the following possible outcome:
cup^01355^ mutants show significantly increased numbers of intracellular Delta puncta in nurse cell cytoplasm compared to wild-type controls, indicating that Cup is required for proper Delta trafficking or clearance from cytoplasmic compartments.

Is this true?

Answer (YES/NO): YES